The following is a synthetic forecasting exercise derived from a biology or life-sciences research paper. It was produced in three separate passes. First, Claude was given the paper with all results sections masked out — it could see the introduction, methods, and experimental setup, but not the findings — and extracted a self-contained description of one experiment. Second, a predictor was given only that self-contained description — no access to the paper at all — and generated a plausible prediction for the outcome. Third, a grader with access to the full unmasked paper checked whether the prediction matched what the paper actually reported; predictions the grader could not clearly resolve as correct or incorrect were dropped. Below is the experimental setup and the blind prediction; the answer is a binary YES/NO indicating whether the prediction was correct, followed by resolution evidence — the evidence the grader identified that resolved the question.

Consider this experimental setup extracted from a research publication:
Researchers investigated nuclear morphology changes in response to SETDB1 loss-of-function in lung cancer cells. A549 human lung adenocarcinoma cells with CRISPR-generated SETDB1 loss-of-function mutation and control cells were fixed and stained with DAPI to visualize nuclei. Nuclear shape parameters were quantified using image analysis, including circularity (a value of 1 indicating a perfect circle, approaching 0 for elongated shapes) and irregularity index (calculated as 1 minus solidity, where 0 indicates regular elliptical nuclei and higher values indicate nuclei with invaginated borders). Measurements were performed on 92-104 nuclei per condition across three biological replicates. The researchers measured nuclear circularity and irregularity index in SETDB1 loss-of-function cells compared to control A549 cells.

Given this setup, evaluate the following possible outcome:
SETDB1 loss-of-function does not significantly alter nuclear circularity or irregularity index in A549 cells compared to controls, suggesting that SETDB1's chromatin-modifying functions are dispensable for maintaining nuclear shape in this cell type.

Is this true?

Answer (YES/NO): NO